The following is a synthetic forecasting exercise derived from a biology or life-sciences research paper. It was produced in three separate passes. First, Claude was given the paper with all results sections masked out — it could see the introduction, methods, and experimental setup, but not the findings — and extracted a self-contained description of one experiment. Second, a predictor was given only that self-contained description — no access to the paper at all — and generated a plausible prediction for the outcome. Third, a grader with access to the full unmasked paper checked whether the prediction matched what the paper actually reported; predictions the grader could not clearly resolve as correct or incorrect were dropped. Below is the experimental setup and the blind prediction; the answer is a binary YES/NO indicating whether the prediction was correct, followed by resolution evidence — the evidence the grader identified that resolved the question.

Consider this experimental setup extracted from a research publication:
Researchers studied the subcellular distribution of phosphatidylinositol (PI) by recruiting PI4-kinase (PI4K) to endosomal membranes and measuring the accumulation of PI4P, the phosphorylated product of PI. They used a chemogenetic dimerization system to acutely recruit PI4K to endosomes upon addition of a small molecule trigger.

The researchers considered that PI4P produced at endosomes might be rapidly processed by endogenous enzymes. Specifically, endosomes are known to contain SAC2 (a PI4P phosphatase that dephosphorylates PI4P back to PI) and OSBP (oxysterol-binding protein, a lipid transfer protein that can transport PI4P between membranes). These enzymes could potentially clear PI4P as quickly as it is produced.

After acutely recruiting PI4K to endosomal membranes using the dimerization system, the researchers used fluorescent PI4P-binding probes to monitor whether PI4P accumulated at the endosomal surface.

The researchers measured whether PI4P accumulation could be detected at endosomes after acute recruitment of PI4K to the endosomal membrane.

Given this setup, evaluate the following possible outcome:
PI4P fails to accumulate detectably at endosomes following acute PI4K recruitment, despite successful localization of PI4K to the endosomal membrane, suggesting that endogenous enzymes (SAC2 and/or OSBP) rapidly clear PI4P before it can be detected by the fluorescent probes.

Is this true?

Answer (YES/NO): NO